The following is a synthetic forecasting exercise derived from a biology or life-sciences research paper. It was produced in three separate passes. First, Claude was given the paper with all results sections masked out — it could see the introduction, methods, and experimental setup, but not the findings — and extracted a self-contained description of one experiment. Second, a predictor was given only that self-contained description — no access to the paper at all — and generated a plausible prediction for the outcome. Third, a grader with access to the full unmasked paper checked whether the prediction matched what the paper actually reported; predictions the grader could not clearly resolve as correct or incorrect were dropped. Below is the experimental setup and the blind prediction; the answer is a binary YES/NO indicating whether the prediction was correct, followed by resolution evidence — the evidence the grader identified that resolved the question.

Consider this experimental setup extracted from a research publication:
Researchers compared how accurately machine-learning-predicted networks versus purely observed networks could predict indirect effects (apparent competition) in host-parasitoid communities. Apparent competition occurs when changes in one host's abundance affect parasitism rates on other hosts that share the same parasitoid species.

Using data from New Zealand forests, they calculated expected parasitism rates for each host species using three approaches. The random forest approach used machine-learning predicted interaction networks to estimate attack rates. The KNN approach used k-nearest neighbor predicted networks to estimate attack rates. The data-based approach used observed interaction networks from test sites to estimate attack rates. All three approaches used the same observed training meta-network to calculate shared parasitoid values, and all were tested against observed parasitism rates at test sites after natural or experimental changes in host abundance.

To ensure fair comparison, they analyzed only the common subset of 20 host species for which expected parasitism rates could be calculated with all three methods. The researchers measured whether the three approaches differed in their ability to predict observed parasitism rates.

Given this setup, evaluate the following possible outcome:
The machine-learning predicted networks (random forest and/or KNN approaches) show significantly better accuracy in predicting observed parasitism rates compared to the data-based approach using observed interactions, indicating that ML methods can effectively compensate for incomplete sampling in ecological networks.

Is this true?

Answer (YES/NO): NO